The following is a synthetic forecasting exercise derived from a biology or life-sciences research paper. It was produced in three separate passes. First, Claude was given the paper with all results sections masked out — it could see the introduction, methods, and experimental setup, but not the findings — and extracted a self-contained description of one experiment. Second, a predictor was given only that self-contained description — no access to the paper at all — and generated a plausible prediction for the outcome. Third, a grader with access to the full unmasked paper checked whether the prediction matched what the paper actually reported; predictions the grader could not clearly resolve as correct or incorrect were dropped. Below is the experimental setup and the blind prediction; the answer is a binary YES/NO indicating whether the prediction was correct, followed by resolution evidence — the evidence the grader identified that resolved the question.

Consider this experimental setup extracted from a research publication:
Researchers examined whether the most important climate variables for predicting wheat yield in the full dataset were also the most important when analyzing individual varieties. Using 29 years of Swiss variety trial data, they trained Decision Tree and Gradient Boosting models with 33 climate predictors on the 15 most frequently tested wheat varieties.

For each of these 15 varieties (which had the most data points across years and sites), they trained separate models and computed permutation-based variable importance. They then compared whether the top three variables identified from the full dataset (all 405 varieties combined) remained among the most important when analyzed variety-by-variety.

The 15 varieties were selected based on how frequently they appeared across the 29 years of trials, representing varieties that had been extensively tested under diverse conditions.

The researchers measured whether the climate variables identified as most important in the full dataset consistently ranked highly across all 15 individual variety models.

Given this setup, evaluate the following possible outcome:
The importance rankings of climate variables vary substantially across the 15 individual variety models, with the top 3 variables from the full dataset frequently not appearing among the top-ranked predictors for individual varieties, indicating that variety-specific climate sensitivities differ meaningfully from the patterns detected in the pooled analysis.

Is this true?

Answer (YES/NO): NO